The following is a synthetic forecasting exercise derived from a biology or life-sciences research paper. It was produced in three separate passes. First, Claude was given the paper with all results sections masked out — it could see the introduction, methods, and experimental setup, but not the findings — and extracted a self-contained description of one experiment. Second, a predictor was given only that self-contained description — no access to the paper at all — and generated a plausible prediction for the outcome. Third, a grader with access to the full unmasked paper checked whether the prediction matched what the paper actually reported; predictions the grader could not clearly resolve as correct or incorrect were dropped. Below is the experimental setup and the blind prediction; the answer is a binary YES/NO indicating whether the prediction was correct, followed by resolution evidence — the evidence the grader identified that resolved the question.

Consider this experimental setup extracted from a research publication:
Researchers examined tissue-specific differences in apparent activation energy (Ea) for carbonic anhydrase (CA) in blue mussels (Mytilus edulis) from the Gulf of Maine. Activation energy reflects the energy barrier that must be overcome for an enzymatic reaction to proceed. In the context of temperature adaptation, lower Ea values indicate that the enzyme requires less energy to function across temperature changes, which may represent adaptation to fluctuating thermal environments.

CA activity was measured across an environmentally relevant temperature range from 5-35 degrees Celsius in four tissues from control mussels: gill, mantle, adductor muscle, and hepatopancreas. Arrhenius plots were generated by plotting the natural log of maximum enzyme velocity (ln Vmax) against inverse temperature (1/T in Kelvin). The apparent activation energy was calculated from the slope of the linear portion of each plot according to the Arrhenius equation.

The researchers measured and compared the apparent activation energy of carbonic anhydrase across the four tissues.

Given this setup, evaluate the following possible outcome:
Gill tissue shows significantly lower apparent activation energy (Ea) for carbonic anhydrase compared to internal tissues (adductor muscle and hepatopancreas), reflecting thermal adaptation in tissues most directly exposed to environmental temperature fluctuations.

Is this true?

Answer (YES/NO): NO